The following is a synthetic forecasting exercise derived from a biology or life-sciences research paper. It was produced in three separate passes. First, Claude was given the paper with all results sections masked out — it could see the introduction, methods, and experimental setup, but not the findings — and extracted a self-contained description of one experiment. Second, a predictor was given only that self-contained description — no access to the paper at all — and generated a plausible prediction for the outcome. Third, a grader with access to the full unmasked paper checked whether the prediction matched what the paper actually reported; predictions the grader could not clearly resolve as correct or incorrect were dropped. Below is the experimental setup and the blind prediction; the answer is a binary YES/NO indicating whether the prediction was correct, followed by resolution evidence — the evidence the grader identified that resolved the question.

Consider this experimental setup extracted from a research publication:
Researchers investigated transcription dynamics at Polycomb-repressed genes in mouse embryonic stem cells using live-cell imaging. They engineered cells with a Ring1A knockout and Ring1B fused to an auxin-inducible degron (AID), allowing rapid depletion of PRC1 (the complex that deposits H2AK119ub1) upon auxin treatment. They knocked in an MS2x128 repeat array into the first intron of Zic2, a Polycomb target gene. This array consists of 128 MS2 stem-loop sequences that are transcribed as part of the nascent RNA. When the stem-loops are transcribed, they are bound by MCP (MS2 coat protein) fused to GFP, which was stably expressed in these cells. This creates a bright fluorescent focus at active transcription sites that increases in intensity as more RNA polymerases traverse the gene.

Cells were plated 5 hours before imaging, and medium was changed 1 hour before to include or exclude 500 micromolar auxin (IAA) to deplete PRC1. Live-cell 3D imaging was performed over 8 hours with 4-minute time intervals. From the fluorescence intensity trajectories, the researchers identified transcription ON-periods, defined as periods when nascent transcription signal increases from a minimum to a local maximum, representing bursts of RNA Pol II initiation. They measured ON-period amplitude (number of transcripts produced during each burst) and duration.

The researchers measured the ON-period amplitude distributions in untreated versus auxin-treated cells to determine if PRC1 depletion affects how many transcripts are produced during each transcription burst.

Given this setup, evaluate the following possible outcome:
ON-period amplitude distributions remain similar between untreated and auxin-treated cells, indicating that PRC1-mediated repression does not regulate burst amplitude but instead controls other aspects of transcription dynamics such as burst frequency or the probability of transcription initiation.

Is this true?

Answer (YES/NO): YES